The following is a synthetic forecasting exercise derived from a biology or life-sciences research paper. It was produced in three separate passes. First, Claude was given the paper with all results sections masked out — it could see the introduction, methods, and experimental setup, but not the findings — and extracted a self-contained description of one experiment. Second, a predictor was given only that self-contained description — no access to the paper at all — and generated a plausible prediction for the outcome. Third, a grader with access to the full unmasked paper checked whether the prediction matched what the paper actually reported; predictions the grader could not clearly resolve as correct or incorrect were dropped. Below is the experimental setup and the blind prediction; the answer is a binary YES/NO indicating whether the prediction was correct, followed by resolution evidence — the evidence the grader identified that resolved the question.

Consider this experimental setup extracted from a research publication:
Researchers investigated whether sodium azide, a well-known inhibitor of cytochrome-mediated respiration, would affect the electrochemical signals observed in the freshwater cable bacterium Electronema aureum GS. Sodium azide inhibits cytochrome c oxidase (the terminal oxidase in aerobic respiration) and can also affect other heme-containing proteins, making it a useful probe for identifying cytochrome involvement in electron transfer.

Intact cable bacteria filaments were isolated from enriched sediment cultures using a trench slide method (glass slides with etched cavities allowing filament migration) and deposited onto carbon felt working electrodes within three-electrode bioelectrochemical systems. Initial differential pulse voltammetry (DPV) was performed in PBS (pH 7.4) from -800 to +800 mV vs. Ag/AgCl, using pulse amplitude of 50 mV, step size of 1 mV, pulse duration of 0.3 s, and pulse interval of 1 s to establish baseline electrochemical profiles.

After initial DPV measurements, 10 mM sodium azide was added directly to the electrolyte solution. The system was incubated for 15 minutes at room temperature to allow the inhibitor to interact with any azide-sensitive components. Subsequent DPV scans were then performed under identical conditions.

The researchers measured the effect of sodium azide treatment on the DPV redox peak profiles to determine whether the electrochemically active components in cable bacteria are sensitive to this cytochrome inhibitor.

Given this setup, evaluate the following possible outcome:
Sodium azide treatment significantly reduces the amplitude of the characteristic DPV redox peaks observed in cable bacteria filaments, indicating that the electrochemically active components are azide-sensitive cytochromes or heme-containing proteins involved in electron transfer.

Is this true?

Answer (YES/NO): YES